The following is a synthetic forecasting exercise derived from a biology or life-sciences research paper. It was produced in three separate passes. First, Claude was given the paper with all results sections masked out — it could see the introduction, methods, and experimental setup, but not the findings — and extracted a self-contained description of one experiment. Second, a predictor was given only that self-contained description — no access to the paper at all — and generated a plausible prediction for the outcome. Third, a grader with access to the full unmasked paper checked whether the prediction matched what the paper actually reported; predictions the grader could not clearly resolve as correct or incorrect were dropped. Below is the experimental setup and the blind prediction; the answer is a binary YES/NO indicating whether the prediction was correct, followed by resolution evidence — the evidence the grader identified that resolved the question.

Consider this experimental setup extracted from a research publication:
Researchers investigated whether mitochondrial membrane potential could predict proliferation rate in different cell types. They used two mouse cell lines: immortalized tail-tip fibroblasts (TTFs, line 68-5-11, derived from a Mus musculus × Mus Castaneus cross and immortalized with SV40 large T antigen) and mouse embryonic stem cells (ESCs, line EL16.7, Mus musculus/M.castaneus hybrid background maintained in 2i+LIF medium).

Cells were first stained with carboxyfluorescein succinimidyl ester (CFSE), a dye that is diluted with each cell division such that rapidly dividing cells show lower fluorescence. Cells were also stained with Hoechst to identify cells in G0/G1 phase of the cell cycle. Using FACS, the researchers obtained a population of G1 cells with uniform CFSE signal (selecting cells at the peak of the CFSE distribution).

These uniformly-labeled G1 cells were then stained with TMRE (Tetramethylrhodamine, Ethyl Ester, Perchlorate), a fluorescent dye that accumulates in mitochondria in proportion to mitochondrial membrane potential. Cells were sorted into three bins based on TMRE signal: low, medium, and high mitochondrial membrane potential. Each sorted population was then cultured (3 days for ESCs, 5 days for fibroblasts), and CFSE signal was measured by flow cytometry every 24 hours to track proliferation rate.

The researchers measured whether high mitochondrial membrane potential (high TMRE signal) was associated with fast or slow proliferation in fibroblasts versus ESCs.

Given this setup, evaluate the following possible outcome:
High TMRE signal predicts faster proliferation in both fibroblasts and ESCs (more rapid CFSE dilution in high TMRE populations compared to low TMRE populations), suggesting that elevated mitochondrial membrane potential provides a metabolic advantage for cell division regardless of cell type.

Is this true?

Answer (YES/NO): NO